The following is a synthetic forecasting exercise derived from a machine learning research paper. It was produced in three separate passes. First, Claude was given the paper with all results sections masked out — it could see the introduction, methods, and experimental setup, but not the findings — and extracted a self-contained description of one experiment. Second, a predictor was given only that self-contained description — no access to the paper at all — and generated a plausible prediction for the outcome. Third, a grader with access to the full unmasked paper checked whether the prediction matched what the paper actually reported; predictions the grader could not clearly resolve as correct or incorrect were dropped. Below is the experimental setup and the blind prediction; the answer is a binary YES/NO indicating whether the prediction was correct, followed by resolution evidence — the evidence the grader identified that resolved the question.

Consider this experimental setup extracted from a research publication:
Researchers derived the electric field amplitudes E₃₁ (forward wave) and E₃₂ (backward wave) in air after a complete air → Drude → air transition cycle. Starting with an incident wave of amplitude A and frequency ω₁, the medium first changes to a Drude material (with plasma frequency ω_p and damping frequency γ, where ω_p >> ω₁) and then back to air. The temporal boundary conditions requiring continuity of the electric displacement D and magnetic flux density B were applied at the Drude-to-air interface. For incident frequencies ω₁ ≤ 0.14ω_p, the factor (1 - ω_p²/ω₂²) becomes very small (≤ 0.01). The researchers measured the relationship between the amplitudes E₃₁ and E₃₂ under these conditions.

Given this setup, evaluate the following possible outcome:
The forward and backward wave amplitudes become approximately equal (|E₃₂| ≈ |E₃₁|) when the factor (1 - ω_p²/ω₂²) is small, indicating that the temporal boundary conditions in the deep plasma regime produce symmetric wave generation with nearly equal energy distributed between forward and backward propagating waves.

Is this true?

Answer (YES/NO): YES